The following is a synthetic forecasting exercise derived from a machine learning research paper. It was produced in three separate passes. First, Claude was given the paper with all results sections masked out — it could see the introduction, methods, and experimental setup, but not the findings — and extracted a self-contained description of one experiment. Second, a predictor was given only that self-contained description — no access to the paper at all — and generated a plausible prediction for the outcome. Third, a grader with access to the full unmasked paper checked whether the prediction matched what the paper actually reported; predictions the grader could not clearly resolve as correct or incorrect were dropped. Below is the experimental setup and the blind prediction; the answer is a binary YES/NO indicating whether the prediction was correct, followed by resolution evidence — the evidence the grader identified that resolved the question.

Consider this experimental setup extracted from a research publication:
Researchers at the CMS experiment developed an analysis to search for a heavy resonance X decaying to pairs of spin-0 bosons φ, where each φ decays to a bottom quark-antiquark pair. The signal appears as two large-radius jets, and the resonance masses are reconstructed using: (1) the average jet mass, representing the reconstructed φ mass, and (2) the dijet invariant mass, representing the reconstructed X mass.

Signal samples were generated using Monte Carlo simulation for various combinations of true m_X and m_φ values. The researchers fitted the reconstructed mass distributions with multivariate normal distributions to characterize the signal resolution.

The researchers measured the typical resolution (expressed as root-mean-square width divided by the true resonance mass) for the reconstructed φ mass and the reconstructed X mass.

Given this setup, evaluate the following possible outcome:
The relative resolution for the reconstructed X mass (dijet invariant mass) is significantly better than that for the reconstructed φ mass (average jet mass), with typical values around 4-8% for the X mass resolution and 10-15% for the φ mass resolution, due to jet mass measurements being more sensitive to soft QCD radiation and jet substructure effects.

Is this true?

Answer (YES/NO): NO